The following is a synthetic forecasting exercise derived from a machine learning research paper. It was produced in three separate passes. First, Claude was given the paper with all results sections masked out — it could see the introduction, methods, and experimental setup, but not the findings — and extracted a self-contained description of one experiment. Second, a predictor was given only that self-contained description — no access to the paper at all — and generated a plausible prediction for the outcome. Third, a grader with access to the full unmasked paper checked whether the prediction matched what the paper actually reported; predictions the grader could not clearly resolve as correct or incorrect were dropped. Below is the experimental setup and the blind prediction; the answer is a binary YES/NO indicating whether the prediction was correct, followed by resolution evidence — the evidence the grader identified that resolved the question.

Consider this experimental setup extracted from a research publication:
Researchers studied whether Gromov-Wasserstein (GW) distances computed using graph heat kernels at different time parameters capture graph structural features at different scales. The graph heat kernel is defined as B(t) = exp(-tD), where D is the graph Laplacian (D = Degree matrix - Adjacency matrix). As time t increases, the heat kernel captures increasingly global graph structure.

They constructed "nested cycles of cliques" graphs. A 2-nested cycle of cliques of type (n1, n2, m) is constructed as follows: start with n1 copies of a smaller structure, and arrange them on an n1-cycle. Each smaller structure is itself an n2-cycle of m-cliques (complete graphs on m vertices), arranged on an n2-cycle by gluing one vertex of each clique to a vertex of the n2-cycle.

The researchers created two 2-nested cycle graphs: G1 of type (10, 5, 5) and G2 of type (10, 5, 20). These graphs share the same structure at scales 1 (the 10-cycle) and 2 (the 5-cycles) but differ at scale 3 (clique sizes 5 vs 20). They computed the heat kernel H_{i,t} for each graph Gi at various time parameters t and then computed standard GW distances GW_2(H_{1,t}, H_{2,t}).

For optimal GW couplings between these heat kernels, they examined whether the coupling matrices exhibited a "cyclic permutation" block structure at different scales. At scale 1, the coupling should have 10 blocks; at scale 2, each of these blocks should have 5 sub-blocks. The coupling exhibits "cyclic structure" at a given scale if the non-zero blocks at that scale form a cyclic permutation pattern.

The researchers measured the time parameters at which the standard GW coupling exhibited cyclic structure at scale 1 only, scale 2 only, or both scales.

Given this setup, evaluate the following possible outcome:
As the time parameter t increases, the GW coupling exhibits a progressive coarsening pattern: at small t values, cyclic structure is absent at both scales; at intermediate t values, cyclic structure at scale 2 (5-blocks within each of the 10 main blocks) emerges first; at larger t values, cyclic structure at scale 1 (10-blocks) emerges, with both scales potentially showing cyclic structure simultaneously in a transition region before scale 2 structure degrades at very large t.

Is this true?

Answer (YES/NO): NO